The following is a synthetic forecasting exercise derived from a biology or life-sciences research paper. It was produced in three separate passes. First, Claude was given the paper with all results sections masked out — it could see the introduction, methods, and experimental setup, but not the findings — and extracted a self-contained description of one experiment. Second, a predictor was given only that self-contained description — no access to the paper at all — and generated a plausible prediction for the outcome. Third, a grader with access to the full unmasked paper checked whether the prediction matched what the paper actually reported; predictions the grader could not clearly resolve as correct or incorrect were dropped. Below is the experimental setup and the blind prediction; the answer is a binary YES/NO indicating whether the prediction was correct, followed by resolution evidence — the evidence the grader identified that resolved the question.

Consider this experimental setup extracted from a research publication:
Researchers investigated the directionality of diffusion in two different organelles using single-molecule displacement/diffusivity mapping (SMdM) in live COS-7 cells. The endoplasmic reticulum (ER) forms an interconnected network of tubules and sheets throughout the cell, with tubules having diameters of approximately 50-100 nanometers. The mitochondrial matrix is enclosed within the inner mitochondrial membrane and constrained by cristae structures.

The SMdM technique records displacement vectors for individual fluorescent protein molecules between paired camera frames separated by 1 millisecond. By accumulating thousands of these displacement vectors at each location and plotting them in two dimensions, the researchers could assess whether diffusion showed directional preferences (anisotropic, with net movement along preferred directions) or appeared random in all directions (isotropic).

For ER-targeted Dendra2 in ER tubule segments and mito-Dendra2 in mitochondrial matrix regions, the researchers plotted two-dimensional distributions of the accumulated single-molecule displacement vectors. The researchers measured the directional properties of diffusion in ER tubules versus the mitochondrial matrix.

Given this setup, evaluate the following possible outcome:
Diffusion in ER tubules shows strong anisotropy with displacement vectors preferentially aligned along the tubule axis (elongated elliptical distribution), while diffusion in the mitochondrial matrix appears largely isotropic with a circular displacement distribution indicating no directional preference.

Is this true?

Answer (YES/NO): YES